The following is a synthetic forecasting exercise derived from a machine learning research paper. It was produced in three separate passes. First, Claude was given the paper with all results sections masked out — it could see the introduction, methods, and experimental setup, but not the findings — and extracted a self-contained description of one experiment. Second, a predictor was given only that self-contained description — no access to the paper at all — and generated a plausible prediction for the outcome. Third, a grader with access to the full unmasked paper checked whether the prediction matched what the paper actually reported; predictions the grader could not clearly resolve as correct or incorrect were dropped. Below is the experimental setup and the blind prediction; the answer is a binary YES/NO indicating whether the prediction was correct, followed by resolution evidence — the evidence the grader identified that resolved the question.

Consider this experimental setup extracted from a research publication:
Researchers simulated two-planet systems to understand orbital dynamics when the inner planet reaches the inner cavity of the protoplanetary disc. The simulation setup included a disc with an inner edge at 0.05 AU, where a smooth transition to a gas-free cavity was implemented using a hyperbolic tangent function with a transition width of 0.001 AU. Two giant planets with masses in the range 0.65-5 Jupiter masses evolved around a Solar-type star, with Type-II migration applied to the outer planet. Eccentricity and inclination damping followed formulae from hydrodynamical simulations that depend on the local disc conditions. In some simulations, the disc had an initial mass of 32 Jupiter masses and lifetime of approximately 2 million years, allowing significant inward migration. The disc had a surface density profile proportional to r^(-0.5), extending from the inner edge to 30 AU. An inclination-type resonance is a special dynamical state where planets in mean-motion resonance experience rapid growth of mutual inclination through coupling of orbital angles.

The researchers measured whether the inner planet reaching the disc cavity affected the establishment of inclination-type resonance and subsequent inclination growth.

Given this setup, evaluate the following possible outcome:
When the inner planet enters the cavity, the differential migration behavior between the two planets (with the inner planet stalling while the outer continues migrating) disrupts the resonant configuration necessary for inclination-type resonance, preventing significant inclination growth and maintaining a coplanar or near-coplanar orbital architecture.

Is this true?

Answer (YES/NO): NO